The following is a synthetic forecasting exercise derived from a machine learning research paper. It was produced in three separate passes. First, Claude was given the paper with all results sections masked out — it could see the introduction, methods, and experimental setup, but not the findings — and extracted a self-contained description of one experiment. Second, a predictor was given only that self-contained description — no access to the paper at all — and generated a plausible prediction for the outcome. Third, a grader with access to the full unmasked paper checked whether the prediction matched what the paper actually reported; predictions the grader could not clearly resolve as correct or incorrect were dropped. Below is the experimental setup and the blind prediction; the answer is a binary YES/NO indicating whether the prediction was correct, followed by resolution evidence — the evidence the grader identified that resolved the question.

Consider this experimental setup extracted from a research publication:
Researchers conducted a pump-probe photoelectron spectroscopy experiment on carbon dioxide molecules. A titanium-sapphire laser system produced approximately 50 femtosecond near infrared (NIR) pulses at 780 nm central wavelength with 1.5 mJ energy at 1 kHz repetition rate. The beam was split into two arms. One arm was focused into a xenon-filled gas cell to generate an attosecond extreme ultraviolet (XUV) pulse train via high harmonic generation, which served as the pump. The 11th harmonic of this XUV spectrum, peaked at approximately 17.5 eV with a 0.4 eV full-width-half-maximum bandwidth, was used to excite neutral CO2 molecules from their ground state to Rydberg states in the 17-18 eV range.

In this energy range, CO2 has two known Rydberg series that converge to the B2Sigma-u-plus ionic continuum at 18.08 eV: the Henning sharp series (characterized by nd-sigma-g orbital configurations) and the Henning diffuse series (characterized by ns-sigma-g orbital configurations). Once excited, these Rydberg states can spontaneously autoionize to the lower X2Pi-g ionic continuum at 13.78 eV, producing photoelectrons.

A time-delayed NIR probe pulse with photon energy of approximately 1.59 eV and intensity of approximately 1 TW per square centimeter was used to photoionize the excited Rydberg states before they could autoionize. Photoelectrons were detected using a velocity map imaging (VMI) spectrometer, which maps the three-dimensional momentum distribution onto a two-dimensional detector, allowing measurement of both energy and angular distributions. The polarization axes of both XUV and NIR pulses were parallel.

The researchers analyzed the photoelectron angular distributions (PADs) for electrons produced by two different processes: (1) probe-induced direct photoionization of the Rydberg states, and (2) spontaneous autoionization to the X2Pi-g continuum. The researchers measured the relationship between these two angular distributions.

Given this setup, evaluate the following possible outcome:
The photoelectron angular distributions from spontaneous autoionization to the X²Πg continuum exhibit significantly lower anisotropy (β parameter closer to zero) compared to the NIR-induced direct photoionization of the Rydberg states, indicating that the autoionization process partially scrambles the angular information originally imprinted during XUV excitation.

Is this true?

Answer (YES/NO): NO